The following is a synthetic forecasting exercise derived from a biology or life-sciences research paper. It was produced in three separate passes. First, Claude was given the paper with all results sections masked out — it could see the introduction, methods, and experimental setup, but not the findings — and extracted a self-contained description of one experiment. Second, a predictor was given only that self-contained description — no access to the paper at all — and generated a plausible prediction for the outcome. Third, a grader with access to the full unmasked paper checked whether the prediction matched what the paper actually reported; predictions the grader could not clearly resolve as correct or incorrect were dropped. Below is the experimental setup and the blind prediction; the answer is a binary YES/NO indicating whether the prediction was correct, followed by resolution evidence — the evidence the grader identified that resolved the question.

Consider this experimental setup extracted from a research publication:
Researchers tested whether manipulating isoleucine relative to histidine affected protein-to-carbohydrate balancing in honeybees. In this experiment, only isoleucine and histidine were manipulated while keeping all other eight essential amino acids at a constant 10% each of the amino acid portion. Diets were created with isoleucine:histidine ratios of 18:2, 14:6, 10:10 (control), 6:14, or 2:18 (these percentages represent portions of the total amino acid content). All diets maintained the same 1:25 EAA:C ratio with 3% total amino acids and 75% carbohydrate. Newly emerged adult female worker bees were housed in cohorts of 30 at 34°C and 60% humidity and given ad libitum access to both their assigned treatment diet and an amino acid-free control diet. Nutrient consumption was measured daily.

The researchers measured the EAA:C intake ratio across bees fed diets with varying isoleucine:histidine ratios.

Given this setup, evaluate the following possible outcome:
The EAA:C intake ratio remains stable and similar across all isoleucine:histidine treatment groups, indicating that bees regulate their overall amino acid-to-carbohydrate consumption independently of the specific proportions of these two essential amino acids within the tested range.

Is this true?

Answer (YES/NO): NO